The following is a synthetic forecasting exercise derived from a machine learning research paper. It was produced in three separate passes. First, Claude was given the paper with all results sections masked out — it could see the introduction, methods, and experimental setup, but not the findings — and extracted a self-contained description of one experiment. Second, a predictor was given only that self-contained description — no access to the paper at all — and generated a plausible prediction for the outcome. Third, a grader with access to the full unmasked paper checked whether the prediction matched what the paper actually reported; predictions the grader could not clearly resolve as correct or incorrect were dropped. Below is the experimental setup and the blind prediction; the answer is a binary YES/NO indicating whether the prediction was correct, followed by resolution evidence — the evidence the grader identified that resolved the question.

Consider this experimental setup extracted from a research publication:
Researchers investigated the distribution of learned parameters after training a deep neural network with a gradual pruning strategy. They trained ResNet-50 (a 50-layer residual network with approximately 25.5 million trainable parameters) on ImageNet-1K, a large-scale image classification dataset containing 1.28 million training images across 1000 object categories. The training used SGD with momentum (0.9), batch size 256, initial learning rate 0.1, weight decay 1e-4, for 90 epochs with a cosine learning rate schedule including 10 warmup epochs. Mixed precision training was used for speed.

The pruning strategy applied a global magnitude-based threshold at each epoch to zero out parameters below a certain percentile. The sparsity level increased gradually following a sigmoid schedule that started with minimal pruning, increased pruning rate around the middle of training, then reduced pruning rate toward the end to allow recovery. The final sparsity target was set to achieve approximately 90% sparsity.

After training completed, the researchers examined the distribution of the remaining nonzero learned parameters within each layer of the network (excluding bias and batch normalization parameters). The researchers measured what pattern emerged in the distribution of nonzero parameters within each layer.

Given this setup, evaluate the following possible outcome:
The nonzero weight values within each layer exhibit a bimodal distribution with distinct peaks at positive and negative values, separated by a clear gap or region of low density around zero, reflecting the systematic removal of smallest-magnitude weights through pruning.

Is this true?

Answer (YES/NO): YES